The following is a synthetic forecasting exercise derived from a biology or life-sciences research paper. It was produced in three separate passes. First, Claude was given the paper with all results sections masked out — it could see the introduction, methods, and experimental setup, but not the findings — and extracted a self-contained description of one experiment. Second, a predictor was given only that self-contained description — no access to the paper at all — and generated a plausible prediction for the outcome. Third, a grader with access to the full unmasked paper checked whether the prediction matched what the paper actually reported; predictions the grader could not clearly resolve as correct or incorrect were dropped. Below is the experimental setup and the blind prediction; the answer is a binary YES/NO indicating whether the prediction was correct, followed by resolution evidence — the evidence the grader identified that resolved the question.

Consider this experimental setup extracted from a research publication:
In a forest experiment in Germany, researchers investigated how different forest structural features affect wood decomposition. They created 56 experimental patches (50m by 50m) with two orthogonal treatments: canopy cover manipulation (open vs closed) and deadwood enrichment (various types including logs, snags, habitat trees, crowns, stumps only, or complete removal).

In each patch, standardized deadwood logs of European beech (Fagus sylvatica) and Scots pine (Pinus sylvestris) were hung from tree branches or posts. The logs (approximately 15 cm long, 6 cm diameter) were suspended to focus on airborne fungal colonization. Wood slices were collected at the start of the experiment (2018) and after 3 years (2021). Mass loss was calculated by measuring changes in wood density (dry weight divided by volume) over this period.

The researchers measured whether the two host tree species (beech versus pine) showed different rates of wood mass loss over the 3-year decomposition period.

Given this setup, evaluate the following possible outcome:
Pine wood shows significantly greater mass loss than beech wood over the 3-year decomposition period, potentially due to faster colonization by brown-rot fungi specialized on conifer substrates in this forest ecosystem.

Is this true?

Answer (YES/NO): NO